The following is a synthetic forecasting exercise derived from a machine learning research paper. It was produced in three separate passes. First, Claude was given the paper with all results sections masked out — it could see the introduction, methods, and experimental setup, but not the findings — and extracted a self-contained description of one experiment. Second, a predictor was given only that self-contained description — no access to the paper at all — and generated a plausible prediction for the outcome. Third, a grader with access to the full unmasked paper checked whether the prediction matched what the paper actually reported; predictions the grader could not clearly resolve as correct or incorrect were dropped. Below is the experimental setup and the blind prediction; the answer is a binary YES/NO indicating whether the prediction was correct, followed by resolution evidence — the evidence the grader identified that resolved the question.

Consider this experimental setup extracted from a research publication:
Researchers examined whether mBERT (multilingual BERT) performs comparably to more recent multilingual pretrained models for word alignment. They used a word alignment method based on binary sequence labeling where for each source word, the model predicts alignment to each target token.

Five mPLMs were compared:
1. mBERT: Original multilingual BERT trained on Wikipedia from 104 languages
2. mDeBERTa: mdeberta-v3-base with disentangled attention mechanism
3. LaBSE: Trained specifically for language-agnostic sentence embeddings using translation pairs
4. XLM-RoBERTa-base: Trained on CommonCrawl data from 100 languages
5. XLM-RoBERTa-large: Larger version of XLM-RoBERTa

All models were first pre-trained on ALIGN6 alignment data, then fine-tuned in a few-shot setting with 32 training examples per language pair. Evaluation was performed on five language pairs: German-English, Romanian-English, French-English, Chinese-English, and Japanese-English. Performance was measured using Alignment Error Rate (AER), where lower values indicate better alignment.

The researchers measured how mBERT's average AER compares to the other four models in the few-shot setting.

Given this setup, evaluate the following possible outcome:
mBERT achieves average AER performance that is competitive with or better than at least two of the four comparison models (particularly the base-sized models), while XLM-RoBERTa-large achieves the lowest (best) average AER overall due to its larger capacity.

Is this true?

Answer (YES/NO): NO